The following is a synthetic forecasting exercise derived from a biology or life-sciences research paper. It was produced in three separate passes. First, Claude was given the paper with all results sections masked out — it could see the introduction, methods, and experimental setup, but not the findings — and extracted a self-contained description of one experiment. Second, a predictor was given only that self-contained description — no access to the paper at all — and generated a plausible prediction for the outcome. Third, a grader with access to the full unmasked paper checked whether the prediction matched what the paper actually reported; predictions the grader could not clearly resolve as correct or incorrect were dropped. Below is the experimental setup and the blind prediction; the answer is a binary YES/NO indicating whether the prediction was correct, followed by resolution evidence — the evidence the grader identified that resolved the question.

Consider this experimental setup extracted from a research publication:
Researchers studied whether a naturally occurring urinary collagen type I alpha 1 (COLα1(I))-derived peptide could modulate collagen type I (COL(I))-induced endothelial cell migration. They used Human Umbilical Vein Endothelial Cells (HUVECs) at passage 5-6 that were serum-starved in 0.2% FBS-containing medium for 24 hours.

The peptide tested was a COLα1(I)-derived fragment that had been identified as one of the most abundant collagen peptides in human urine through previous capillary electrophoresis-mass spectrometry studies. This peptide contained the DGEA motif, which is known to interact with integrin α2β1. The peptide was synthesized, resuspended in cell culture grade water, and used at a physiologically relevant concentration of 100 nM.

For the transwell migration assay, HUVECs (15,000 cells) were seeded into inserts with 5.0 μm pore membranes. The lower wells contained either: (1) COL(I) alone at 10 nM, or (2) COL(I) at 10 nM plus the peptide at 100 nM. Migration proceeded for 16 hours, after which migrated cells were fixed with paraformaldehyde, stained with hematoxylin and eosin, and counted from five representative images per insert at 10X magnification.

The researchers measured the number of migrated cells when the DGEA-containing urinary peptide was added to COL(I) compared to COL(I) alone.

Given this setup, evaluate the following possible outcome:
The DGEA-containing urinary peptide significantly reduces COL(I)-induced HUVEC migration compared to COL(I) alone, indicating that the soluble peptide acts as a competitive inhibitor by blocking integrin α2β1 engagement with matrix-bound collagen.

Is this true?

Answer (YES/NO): YES